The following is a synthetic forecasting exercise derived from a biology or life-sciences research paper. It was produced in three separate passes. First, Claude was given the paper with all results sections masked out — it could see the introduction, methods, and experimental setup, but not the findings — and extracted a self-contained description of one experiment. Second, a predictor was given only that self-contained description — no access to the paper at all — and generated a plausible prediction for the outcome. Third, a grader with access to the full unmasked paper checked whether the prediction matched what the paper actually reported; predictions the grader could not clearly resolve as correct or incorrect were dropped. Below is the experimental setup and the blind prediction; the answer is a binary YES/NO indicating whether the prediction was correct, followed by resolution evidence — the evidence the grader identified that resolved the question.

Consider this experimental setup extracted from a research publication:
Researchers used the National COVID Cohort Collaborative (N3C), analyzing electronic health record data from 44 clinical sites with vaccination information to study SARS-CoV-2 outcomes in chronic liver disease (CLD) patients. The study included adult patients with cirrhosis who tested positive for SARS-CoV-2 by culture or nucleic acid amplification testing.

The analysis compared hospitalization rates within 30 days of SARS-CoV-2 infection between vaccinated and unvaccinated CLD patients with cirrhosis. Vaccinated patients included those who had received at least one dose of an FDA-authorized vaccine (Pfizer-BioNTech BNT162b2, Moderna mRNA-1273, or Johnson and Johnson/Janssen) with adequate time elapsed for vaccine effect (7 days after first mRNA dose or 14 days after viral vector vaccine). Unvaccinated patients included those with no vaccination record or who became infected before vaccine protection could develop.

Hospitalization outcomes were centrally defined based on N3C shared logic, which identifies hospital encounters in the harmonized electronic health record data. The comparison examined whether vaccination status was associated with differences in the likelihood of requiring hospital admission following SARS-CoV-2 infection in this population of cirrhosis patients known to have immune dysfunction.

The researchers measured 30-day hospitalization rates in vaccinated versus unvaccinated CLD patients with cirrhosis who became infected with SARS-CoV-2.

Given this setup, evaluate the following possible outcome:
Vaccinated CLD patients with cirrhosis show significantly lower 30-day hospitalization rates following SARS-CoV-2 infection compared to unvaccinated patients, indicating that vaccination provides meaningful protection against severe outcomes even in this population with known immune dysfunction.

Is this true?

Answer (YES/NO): YES